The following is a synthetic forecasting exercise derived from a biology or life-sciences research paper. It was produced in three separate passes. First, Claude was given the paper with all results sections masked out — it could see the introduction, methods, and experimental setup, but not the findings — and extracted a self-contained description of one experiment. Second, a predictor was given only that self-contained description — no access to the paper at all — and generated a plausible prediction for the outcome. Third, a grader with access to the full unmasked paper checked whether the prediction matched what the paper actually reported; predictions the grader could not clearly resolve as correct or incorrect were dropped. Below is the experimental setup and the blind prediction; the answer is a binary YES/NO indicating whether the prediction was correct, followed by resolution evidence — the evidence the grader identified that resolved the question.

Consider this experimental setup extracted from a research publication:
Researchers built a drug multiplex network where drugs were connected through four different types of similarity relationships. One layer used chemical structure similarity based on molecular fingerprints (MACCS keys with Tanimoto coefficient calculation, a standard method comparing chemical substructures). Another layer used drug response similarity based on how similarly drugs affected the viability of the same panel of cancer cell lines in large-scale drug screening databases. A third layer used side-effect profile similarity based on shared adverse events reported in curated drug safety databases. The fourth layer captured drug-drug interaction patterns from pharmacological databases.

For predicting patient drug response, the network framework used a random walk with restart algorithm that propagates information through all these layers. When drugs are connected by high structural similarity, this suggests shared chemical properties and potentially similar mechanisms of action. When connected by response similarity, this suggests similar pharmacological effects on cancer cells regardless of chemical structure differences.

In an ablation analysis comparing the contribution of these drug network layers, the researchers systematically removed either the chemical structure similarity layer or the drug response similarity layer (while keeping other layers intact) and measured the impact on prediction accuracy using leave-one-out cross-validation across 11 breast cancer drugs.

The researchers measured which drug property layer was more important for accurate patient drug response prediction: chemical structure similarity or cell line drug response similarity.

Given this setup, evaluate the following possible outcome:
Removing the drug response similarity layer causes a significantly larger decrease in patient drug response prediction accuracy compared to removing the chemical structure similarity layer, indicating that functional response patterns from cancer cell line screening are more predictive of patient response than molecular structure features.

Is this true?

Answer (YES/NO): NO